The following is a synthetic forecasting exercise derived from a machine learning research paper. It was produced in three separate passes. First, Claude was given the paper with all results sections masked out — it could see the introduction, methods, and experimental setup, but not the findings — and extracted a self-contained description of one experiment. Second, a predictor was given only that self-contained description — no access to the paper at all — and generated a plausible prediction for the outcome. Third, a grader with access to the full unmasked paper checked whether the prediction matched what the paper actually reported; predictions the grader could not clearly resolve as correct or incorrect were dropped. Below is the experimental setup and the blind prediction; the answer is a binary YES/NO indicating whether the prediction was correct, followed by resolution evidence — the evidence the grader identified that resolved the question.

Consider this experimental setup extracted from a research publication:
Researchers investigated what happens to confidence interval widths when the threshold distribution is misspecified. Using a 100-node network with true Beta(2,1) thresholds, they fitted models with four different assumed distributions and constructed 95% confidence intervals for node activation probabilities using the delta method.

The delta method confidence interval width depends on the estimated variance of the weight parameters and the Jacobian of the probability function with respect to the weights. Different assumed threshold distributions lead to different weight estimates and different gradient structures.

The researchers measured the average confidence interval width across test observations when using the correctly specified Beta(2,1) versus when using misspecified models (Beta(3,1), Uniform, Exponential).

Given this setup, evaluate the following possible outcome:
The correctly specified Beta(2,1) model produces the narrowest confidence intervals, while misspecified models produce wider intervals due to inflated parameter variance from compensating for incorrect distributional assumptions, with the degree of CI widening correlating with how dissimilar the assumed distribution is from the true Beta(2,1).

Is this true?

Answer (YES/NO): NO